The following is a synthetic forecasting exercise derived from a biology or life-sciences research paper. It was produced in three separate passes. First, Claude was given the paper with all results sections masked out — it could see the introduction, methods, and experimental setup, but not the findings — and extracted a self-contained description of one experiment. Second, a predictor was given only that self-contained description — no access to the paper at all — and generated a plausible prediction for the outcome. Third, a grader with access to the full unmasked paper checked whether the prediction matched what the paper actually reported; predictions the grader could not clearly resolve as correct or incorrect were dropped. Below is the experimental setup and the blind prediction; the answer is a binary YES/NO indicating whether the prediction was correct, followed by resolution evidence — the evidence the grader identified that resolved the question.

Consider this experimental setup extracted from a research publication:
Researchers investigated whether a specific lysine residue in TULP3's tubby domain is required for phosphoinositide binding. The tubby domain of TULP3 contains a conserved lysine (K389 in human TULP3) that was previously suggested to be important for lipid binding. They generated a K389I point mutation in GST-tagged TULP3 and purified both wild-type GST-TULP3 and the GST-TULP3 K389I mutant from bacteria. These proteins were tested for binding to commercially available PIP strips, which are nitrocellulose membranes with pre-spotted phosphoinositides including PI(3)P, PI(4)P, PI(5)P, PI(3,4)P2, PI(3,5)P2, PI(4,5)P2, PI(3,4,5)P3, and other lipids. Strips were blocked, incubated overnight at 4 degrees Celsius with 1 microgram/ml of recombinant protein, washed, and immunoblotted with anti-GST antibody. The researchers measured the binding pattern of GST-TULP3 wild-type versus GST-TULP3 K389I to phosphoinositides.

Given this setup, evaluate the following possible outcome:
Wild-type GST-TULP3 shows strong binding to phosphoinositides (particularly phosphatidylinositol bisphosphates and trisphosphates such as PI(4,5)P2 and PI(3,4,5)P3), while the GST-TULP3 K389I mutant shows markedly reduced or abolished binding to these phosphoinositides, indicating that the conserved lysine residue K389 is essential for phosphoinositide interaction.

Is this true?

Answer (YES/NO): NO